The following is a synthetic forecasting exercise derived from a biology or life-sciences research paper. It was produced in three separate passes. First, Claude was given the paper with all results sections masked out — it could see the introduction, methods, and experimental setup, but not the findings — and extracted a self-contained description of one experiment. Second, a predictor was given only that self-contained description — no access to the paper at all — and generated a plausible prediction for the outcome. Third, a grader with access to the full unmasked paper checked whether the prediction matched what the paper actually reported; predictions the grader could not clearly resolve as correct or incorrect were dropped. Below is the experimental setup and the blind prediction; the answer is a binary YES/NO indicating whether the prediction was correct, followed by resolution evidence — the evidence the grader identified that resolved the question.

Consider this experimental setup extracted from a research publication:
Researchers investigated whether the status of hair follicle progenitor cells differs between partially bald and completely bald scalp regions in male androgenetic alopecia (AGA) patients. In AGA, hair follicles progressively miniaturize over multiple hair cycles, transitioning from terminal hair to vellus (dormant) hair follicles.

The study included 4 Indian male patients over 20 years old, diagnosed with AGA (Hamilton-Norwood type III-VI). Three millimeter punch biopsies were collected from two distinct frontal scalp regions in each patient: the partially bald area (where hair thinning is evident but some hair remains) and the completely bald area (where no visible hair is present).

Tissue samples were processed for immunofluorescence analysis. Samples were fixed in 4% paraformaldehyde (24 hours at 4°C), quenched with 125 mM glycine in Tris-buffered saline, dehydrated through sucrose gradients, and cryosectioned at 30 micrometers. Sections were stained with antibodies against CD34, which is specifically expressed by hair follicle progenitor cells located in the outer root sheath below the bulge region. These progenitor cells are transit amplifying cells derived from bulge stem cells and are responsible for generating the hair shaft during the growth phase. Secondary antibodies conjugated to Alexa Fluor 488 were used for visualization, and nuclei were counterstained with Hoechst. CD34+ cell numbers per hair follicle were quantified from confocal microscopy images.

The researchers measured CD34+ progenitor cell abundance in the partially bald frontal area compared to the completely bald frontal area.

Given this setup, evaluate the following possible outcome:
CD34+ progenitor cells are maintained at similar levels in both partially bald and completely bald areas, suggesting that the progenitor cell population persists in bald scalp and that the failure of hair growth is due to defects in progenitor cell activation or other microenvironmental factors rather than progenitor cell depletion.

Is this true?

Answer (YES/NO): NO